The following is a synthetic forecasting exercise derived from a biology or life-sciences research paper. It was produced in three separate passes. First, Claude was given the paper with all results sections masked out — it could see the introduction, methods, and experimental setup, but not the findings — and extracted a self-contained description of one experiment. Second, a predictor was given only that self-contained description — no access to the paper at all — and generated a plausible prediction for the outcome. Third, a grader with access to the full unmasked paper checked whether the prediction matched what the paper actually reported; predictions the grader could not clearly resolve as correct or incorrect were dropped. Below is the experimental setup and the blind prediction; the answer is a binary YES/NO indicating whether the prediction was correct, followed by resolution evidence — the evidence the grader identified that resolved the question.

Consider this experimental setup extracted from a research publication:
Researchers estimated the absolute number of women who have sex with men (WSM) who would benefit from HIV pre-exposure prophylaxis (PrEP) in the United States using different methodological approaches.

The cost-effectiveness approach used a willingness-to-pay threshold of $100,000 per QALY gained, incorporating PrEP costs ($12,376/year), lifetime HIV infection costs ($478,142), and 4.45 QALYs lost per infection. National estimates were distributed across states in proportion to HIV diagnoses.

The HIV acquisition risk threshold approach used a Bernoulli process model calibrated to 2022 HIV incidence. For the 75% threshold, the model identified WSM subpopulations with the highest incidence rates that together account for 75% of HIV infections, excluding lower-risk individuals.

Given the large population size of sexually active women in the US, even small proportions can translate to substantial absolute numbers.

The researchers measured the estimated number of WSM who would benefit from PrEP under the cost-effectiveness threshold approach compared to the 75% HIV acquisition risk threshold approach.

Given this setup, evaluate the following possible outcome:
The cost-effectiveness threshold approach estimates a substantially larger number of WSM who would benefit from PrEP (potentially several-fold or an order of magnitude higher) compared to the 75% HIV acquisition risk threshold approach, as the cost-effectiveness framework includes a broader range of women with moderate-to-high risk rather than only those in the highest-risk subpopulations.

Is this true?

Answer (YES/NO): YES